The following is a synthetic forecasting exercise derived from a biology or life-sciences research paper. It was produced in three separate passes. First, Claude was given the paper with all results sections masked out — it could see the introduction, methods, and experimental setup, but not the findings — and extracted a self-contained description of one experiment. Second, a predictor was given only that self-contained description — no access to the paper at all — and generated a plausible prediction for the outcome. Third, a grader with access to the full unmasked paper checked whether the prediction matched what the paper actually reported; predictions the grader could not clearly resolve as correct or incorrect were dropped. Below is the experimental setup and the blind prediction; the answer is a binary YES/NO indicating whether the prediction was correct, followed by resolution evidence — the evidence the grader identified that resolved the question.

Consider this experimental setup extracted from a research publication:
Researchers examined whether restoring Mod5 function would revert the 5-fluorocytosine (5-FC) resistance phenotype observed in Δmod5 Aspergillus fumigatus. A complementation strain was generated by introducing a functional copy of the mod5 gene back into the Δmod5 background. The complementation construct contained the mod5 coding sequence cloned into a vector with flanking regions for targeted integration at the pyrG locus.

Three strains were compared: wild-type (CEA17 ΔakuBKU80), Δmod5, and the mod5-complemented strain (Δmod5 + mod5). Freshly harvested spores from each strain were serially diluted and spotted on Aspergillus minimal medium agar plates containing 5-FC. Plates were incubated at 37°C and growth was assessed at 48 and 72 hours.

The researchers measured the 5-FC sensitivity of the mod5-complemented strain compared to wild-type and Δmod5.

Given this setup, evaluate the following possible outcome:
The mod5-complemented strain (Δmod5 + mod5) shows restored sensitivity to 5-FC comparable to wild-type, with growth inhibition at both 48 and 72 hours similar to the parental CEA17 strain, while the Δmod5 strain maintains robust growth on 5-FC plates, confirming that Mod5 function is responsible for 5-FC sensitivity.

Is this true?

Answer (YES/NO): YES